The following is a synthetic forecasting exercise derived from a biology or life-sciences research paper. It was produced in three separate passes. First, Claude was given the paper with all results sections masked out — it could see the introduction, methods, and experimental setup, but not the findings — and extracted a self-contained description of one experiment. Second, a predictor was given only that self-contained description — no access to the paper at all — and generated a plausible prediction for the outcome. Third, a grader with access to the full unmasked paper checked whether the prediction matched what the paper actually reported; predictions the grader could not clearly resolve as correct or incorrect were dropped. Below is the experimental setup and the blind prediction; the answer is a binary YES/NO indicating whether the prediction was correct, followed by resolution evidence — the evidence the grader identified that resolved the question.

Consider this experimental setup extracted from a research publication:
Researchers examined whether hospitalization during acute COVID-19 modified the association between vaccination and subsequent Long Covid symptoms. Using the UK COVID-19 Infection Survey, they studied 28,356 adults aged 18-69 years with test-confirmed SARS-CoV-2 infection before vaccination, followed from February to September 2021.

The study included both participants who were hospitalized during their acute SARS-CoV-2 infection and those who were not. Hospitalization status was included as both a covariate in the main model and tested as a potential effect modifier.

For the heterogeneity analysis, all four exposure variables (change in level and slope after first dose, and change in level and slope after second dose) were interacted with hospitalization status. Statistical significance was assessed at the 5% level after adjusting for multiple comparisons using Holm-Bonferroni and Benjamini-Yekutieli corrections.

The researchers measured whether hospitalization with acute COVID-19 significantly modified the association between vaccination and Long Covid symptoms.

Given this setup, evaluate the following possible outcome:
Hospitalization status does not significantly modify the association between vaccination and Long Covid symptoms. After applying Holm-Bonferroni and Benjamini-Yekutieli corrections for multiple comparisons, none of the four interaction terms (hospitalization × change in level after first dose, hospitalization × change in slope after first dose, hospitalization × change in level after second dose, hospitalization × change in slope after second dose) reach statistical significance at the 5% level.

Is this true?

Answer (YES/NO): YES